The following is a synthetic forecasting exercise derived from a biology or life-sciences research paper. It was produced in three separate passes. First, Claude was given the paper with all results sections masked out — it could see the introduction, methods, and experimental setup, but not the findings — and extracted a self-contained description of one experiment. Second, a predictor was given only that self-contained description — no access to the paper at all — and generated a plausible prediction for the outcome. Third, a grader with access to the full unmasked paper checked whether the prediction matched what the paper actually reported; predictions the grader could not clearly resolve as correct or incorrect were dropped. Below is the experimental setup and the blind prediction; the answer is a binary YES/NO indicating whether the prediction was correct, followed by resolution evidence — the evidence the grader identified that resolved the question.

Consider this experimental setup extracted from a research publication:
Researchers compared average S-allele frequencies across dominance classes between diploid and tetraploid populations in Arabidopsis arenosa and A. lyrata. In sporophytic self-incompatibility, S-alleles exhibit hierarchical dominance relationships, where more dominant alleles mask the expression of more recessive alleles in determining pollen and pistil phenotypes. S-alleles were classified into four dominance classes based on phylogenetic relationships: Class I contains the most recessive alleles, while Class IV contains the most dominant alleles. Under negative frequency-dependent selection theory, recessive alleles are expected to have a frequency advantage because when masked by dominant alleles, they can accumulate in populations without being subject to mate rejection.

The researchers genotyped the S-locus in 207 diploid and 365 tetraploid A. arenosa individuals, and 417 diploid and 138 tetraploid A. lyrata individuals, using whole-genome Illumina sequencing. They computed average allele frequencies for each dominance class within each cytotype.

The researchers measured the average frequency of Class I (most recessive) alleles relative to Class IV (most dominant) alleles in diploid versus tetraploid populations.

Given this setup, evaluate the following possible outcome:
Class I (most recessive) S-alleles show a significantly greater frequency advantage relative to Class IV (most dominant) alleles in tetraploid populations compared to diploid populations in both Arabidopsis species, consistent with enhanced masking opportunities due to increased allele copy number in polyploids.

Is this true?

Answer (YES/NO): YES